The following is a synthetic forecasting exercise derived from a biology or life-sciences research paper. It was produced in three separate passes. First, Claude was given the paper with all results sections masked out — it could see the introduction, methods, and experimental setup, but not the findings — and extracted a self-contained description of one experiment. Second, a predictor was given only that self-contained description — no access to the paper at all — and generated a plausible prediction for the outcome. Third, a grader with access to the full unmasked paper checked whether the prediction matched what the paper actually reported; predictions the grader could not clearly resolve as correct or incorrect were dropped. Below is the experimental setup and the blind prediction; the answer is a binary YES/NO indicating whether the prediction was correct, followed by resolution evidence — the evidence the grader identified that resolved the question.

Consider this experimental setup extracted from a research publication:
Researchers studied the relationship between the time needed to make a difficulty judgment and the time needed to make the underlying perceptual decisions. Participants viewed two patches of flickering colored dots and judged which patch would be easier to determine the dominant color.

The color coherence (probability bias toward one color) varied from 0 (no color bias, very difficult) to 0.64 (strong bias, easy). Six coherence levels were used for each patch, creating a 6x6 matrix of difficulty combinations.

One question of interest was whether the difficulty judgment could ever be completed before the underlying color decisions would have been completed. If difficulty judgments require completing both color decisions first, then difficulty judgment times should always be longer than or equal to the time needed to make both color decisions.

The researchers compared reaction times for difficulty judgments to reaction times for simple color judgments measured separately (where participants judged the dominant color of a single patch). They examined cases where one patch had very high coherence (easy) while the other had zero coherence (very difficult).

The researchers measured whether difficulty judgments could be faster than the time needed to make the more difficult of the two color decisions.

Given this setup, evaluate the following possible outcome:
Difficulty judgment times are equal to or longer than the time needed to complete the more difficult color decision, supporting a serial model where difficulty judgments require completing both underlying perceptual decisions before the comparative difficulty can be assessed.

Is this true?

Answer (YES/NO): NO